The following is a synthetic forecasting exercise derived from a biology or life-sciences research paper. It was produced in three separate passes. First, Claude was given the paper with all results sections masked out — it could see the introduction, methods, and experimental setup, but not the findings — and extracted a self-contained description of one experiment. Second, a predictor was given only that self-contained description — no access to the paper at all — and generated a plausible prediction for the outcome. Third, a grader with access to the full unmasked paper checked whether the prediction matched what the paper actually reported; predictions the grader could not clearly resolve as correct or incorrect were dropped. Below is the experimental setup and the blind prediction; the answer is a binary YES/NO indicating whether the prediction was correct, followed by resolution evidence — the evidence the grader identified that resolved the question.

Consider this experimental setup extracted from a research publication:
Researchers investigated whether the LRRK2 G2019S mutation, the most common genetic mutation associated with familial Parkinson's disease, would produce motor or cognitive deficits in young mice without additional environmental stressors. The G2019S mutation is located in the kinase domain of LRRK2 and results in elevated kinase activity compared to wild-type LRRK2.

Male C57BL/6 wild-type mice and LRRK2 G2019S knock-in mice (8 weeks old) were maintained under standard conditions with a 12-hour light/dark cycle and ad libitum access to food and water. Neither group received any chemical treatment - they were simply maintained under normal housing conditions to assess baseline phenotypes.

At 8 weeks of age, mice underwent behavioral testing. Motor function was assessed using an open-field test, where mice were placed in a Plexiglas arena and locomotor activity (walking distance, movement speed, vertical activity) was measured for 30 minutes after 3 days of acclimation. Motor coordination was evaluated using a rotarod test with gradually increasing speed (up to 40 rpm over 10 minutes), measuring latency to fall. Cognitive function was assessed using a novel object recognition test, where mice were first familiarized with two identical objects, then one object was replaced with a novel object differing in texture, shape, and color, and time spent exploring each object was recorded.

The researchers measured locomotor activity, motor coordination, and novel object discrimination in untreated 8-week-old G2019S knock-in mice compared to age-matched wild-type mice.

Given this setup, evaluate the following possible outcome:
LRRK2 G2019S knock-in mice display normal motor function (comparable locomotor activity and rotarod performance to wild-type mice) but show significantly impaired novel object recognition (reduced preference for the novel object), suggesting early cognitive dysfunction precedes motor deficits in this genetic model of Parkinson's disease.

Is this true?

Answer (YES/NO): NO